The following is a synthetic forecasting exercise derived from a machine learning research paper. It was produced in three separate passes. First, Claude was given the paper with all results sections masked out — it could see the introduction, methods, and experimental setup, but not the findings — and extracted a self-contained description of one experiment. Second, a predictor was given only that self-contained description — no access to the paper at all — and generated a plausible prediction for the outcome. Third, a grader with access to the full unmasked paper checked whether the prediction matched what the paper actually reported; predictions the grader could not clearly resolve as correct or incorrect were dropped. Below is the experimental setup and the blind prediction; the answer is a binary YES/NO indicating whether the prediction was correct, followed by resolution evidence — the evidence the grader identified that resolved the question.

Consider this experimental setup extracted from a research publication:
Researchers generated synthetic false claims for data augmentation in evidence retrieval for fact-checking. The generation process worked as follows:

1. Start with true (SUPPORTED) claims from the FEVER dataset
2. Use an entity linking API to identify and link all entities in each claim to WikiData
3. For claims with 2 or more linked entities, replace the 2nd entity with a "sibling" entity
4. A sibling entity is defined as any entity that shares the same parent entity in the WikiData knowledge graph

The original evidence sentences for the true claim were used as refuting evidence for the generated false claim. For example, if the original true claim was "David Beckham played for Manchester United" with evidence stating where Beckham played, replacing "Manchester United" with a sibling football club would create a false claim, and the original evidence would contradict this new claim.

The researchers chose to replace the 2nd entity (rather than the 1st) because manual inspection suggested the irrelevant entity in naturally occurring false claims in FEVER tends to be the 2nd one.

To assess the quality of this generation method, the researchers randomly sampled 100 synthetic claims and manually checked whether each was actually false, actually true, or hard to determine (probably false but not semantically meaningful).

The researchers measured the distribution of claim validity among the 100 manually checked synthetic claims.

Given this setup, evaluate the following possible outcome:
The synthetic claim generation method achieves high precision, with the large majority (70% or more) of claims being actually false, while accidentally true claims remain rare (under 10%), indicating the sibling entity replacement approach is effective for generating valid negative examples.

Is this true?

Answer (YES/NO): YES